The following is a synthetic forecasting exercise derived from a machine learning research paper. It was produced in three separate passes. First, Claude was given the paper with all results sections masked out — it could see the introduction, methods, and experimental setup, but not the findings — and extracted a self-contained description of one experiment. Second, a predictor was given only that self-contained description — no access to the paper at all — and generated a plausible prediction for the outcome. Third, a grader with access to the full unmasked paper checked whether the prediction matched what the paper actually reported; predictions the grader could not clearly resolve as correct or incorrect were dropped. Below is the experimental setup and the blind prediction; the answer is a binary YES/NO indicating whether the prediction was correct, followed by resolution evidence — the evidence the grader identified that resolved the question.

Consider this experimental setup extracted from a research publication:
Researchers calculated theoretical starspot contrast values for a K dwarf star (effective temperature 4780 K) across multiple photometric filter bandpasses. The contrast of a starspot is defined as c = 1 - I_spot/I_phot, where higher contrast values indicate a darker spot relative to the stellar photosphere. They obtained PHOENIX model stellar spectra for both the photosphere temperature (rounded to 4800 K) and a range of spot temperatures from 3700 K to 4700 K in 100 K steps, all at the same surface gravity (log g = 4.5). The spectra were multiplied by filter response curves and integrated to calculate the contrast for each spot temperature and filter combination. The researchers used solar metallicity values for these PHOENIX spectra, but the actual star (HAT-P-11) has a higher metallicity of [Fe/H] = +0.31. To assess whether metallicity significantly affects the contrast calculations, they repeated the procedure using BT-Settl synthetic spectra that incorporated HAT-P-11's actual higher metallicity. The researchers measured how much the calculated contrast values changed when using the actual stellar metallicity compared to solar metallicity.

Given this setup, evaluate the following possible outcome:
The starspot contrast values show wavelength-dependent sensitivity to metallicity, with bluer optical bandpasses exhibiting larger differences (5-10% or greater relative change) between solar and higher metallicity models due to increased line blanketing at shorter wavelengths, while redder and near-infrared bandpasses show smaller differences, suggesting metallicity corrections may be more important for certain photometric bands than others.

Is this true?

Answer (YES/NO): NO